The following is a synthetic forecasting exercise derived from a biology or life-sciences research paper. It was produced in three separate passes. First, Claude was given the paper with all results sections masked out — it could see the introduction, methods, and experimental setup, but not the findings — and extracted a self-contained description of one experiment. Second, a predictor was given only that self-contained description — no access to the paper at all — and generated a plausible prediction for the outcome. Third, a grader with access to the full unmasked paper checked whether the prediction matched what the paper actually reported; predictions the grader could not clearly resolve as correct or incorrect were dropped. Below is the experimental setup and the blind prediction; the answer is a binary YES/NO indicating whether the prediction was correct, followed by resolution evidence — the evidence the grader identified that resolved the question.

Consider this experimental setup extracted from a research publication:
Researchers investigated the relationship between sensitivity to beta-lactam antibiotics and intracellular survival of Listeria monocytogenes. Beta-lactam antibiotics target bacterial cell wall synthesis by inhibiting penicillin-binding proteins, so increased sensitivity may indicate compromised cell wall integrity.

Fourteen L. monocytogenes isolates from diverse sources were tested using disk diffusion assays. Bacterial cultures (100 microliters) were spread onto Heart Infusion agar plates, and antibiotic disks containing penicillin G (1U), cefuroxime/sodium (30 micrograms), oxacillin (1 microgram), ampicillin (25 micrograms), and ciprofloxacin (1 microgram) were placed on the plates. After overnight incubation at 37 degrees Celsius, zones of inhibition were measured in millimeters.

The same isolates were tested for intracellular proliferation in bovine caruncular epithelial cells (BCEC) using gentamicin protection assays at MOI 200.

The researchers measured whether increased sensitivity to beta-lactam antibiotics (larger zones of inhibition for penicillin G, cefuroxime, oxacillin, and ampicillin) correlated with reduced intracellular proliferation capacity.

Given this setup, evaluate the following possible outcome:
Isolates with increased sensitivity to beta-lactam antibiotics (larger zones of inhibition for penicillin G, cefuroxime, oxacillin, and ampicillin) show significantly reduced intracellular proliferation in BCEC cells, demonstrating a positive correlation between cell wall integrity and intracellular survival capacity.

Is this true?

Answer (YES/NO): NO